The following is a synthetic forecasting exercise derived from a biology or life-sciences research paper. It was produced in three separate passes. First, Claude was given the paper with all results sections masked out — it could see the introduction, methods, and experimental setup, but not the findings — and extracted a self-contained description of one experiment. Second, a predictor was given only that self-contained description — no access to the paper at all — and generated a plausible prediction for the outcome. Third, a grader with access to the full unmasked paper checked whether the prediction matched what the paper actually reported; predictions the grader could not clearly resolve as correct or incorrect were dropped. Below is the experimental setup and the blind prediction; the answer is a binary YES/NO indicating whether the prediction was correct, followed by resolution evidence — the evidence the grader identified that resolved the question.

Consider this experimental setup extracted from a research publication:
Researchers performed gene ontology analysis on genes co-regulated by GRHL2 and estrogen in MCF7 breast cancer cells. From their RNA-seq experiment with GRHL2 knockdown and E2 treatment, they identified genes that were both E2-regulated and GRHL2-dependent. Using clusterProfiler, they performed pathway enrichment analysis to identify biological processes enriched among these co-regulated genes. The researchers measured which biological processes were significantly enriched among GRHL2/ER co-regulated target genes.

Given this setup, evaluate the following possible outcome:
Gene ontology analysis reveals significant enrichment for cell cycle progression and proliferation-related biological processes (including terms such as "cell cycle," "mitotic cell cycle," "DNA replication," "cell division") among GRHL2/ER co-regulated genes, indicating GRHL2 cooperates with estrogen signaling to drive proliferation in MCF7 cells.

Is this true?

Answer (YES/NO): NO